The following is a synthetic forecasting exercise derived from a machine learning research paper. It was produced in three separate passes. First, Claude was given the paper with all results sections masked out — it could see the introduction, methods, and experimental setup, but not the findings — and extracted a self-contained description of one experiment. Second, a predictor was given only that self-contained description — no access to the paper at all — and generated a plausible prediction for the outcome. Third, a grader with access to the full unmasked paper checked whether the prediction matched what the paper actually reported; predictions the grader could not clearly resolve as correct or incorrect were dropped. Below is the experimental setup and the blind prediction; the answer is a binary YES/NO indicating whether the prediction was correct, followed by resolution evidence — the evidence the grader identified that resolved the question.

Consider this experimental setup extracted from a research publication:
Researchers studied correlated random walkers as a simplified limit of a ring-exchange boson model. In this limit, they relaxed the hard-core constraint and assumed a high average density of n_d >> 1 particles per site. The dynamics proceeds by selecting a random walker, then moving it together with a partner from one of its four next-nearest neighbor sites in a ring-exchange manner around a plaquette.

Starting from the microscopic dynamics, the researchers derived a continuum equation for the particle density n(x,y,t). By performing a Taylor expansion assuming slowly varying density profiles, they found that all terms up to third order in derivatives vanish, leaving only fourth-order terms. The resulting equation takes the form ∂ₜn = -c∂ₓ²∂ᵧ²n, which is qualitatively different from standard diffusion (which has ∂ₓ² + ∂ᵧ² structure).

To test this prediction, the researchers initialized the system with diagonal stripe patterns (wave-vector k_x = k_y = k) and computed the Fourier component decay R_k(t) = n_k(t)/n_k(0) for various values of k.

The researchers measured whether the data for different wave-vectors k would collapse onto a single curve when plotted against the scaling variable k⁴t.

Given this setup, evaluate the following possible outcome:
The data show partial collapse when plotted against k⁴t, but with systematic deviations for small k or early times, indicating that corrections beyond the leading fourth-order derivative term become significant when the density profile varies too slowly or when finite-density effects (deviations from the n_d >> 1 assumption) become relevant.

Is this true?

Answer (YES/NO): NO